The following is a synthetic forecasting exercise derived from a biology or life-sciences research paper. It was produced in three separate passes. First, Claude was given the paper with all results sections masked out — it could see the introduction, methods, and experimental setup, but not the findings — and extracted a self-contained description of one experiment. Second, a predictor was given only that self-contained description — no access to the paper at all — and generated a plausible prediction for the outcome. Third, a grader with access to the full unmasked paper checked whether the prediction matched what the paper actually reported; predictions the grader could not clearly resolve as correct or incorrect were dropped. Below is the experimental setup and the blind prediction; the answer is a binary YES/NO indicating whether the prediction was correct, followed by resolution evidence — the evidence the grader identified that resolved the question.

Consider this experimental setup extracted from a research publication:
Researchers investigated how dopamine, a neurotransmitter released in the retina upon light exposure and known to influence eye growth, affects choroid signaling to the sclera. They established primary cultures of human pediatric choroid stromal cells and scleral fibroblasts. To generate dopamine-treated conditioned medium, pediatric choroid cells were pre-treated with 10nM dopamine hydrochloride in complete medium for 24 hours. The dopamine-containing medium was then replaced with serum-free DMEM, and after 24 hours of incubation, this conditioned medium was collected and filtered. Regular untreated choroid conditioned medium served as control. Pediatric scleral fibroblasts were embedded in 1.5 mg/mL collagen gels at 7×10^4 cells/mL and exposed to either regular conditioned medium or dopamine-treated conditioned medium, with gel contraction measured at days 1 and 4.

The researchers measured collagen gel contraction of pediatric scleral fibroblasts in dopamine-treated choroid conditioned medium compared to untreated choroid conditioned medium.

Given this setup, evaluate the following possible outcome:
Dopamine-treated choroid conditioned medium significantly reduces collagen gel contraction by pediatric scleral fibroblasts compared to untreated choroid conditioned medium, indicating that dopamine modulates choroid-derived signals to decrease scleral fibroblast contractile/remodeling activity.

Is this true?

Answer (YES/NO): YES